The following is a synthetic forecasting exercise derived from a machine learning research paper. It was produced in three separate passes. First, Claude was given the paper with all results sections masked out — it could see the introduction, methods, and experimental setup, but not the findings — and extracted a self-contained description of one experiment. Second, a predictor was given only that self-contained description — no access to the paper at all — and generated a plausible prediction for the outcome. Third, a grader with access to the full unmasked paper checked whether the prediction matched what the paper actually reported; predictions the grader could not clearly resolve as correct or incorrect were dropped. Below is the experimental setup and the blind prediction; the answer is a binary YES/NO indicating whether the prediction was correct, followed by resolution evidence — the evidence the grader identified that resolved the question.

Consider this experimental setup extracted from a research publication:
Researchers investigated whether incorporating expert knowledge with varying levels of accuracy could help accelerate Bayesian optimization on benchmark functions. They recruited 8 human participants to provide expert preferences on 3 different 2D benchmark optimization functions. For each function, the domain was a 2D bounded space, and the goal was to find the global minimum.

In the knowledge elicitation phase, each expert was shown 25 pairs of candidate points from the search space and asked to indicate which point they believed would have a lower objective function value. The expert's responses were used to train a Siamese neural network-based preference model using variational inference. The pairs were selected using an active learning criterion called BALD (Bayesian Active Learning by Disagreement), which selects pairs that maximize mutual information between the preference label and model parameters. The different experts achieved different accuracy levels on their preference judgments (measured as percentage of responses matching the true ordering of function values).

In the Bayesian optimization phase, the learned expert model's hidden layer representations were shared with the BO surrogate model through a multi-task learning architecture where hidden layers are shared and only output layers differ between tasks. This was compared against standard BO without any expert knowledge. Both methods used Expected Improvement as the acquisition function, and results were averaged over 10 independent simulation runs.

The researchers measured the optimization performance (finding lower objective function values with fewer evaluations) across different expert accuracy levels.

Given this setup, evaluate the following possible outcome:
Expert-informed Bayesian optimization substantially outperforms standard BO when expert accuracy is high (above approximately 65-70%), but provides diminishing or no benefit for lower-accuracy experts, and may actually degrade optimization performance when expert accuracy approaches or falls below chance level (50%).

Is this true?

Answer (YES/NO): NO